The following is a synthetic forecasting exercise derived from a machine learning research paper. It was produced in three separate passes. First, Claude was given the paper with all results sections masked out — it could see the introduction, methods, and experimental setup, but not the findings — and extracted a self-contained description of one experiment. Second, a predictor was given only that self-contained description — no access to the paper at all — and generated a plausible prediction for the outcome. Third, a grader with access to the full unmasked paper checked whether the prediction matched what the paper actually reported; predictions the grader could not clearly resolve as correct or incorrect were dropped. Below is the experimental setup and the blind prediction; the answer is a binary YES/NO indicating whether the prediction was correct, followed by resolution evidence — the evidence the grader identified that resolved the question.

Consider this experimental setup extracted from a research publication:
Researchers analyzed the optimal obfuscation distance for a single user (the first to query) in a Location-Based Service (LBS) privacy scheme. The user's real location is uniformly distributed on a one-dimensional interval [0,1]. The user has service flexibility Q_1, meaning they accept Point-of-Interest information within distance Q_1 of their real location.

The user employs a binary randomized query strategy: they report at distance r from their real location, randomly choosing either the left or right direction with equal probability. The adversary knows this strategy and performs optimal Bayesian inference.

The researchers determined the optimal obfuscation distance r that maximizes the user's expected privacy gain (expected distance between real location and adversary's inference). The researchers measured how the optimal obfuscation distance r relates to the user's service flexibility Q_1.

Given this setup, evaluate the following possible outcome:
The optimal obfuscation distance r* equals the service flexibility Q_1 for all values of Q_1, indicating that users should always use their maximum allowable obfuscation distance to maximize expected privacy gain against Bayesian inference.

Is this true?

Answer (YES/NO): NO